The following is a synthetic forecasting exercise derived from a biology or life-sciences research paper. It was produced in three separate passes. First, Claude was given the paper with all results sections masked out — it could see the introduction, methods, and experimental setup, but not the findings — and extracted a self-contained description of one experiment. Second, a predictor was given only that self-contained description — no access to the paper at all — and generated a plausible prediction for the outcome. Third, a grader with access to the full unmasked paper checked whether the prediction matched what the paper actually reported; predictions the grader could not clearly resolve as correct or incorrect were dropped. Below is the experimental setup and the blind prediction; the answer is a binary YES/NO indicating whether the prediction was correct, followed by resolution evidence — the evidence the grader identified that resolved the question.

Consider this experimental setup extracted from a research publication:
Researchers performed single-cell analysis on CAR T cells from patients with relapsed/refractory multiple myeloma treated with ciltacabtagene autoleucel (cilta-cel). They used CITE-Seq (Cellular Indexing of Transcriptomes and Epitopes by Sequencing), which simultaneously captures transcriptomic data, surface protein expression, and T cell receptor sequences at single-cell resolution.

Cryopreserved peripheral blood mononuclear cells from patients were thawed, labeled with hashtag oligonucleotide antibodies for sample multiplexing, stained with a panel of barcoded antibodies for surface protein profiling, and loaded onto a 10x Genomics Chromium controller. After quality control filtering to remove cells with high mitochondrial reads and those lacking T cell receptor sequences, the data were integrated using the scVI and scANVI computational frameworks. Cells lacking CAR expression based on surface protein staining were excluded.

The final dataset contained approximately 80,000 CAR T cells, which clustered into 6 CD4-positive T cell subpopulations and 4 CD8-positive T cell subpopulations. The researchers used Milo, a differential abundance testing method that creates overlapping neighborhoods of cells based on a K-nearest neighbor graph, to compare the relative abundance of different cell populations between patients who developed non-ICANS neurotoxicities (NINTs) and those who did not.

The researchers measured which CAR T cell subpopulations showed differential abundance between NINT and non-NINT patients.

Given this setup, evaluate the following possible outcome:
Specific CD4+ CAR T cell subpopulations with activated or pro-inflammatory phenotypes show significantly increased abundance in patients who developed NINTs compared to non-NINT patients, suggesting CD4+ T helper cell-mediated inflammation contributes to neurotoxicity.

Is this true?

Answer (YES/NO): NO